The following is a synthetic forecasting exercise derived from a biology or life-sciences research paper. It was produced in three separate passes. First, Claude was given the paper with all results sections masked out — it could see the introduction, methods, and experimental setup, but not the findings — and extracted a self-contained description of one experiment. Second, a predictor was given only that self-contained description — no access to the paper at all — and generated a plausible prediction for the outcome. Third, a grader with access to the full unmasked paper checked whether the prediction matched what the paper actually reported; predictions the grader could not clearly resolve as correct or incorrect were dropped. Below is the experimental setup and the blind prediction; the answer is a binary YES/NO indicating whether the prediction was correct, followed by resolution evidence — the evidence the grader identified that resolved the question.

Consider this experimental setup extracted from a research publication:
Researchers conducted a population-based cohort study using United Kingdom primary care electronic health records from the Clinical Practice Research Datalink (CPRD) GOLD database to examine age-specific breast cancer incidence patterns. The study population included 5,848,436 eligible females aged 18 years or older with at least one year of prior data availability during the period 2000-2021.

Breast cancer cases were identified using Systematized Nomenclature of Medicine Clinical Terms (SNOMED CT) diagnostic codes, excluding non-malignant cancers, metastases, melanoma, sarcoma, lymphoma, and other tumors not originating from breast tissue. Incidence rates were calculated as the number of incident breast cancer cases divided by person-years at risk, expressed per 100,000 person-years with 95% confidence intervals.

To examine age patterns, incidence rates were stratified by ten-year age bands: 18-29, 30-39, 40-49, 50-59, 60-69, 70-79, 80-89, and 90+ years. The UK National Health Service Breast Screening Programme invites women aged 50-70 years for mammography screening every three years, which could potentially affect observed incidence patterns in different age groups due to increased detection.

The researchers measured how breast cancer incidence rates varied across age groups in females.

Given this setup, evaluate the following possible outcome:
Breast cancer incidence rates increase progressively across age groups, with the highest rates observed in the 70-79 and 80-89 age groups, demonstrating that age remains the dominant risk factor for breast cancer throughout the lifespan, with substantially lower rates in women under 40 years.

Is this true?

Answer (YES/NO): NO